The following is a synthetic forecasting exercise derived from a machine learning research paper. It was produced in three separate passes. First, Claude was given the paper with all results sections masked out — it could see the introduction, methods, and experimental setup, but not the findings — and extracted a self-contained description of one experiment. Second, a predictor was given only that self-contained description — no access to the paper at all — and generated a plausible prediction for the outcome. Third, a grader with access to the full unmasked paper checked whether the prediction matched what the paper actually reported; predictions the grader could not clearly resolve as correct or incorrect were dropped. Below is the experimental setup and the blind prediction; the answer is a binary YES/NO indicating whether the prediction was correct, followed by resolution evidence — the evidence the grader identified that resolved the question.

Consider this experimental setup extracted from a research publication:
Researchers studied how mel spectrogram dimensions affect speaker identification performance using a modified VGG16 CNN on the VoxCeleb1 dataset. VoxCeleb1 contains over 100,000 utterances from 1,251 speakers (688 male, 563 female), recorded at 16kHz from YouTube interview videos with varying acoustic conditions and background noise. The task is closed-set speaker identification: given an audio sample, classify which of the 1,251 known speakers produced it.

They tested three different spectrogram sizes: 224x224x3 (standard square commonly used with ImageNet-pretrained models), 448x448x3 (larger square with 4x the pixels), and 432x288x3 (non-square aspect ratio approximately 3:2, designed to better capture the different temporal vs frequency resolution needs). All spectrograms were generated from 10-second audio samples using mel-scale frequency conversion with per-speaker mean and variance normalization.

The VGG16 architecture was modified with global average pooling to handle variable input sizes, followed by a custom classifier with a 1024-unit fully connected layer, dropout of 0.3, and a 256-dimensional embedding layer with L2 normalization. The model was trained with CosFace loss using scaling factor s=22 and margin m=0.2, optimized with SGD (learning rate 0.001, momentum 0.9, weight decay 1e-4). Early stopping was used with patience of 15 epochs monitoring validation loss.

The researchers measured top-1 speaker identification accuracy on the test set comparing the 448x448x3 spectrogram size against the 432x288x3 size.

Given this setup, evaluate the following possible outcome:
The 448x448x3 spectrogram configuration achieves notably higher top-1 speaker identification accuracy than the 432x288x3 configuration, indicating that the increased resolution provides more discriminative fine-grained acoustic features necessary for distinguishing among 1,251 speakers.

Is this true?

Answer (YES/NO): NO